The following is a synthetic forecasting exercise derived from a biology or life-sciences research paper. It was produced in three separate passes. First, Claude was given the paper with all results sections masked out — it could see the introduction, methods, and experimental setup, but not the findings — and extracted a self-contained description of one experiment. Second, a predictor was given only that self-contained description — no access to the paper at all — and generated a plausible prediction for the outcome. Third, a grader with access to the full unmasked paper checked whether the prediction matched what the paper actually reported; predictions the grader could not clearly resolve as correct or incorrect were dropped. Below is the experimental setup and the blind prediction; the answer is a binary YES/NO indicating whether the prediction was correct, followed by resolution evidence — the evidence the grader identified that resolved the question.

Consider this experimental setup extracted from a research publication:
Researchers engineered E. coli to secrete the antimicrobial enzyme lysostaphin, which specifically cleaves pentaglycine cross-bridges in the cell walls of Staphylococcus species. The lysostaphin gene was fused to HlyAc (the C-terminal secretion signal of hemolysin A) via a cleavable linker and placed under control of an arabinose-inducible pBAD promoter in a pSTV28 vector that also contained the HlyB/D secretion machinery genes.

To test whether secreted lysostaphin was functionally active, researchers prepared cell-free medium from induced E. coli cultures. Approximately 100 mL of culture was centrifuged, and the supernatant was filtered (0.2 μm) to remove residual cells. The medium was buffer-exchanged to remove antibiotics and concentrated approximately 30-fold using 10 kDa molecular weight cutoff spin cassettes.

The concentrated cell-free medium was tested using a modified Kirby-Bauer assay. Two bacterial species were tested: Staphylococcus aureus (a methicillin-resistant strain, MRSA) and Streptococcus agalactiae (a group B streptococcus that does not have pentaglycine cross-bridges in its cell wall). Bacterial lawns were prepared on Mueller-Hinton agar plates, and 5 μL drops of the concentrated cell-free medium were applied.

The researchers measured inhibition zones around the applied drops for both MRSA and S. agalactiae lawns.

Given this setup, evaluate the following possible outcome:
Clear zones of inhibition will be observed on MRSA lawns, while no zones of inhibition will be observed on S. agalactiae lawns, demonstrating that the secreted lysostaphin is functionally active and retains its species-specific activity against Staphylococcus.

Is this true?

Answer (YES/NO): YES